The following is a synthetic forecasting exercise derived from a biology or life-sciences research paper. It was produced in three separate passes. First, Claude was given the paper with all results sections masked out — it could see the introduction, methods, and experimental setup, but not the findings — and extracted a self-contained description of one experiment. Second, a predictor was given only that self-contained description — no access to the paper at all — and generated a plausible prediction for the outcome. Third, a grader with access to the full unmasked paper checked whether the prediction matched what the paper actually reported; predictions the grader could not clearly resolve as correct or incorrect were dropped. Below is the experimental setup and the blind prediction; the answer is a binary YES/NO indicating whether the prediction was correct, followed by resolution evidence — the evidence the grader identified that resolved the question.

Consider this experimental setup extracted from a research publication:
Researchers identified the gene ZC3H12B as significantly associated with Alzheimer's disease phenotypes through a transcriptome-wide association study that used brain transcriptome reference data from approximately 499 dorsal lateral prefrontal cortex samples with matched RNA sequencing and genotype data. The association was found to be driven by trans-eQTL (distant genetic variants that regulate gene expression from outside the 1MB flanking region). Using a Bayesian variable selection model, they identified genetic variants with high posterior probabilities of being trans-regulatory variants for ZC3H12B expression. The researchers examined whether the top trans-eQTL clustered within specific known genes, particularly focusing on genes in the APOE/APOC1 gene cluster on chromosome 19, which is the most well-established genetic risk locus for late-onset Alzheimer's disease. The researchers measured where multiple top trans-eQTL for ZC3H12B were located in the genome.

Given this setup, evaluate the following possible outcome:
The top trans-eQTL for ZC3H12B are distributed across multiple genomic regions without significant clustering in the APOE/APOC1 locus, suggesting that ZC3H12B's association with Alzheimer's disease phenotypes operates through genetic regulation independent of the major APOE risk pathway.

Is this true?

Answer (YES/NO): NO